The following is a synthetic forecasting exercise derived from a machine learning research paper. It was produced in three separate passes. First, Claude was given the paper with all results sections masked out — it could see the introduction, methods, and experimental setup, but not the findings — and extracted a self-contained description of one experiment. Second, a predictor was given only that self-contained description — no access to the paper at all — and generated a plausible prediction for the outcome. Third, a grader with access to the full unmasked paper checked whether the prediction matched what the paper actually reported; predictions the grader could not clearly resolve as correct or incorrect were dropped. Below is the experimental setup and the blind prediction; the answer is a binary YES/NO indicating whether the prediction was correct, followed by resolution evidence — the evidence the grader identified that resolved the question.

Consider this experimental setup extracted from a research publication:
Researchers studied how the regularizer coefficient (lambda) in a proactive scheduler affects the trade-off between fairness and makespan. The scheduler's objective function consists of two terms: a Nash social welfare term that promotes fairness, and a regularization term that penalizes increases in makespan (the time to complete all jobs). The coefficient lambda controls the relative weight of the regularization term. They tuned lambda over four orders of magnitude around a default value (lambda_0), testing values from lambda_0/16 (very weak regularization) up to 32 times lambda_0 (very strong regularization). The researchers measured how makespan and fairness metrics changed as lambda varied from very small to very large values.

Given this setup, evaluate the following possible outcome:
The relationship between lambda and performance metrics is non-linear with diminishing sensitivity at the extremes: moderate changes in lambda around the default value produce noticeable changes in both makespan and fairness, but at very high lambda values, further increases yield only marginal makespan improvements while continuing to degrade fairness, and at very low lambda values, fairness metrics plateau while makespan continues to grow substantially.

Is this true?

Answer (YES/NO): NO